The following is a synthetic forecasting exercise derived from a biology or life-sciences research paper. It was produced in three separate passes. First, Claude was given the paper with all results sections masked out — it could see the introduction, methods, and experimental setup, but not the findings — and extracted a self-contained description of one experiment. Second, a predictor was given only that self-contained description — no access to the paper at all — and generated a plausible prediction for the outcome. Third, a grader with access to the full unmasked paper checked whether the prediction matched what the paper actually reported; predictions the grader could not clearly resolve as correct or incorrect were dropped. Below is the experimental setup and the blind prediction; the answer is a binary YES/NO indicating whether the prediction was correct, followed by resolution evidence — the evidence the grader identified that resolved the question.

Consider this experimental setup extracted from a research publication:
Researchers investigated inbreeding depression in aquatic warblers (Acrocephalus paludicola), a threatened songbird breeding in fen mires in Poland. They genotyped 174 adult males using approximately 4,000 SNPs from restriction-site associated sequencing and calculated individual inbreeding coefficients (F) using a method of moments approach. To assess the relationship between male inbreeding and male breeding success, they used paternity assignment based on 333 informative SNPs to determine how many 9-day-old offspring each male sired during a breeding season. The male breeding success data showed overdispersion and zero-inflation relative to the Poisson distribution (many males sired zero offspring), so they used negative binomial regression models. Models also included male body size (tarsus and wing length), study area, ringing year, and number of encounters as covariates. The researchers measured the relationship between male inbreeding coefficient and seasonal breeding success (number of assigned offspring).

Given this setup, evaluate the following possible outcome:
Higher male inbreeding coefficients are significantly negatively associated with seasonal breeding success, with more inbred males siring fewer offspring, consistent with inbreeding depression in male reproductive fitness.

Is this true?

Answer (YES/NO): NO